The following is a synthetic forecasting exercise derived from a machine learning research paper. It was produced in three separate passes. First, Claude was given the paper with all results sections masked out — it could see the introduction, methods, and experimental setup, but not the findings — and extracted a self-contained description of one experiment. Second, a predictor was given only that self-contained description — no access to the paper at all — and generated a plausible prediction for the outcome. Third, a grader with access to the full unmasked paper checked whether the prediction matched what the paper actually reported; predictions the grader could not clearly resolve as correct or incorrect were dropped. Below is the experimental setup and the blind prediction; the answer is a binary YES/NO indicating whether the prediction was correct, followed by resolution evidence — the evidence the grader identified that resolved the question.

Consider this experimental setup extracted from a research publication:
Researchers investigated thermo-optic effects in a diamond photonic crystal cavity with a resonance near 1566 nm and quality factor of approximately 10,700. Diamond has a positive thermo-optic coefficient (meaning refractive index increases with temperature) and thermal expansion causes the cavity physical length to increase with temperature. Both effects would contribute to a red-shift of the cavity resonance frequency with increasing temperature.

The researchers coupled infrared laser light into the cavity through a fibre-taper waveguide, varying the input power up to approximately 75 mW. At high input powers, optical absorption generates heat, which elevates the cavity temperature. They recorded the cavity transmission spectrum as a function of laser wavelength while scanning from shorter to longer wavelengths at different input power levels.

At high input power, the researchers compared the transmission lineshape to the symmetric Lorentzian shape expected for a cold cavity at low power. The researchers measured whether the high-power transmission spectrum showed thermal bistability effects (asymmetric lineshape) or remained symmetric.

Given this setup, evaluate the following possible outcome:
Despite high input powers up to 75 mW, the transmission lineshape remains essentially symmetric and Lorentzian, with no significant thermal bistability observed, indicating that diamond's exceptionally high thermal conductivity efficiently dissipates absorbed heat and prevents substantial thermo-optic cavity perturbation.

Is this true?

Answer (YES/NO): NO